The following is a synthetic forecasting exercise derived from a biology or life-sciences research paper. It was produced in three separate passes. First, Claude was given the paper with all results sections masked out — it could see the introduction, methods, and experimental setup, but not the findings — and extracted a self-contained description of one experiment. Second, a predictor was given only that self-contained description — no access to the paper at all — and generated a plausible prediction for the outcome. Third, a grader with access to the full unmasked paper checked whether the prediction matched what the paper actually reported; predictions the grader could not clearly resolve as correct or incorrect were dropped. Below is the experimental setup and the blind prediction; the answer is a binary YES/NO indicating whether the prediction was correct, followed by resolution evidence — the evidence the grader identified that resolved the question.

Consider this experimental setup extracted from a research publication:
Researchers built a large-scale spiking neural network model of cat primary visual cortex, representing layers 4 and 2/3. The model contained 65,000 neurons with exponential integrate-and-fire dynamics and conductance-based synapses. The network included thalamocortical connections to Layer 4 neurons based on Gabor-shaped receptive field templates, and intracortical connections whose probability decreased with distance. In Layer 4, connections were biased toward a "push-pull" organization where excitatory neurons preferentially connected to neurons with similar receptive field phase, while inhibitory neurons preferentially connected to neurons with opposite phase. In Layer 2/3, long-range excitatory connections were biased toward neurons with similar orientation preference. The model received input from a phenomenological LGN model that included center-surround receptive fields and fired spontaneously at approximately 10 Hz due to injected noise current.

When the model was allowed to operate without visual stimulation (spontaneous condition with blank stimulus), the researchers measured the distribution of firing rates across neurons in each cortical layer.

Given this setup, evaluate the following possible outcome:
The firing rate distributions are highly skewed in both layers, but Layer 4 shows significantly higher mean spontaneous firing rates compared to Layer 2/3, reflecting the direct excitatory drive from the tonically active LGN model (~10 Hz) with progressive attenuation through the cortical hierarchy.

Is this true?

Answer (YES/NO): YES